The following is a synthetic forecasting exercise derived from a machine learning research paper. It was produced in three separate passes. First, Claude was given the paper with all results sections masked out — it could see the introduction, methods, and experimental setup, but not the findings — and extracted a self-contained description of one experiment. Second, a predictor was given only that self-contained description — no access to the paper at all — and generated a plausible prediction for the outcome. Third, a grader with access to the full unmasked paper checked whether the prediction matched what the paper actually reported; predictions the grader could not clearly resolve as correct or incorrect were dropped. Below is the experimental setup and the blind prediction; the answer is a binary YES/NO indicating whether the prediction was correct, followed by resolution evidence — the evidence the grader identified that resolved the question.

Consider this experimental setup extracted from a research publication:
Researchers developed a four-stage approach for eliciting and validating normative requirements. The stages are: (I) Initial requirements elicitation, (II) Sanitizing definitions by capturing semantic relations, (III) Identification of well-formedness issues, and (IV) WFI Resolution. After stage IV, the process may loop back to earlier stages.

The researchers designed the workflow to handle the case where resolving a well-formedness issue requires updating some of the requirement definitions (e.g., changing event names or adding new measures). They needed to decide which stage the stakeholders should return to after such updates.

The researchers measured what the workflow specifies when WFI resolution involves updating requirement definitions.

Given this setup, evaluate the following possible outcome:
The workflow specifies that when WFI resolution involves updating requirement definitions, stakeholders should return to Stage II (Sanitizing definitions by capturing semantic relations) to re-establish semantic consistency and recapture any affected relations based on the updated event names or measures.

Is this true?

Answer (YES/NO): YES